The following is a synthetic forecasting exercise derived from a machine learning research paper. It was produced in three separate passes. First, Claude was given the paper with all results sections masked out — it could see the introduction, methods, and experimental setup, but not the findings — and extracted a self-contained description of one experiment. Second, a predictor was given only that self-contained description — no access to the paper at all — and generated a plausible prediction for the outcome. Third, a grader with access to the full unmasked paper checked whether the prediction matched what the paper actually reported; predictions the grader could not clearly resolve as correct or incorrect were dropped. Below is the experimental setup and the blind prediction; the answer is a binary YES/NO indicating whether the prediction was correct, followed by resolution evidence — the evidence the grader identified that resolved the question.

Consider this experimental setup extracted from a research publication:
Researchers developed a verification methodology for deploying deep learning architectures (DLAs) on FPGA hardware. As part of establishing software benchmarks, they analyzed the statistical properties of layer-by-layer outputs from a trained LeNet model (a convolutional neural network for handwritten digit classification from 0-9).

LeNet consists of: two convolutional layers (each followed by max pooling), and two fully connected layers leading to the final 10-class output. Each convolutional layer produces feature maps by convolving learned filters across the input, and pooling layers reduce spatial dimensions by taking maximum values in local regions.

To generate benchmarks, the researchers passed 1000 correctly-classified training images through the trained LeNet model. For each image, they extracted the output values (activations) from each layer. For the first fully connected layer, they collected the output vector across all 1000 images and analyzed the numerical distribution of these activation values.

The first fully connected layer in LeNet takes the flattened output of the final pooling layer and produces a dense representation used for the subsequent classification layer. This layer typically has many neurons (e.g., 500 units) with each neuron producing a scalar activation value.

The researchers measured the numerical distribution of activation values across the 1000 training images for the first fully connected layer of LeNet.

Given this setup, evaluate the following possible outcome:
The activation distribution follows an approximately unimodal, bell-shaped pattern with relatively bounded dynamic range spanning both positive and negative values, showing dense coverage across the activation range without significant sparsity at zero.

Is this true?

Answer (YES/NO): YES